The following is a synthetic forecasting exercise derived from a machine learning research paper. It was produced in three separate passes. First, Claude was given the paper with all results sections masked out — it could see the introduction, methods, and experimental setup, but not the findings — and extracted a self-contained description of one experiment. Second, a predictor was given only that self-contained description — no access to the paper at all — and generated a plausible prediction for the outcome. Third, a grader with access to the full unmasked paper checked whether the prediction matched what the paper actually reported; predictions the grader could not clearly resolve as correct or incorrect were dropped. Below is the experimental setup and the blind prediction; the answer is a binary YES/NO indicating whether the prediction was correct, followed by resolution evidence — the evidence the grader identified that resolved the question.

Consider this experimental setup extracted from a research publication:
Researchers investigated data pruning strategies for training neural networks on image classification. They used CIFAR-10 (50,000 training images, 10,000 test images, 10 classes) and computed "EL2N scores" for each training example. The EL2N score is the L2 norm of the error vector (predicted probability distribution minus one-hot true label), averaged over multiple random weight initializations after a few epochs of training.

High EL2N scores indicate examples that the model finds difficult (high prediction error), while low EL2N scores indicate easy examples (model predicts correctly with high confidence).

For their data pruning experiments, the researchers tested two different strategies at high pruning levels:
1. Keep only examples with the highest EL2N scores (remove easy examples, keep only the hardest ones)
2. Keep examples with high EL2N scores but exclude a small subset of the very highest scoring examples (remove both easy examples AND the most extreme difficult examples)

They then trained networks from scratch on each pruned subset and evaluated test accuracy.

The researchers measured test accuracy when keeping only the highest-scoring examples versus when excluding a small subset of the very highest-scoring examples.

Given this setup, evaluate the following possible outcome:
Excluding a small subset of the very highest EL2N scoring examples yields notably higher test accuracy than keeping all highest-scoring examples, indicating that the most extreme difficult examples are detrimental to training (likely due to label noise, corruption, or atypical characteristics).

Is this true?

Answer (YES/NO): YES